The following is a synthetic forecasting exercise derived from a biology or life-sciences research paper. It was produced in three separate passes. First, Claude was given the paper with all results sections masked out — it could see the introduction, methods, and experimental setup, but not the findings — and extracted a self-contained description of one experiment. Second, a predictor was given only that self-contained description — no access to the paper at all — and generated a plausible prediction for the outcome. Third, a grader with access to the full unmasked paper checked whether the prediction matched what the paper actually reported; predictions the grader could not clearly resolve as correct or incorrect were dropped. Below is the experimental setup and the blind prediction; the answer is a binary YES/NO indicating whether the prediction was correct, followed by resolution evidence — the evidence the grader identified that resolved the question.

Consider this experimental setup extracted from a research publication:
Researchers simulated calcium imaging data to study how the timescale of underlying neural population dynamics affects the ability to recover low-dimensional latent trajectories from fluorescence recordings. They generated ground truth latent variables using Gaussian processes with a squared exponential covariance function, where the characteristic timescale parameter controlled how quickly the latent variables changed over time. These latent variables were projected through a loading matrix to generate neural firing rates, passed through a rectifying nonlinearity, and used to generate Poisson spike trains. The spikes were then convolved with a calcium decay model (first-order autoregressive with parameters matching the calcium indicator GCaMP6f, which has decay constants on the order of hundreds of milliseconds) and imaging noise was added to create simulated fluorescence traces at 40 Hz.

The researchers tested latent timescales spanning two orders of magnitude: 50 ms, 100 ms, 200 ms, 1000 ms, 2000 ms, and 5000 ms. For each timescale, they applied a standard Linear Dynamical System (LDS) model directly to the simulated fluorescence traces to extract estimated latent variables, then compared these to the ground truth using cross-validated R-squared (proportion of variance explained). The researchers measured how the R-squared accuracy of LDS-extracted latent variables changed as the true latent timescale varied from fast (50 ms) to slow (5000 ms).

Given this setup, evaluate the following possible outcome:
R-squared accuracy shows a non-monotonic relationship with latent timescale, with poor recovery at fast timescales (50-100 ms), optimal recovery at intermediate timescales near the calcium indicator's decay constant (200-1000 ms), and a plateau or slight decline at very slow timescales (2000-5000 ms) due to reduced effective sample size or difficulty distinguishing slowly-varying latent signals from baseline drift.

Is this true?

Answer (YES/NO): NO